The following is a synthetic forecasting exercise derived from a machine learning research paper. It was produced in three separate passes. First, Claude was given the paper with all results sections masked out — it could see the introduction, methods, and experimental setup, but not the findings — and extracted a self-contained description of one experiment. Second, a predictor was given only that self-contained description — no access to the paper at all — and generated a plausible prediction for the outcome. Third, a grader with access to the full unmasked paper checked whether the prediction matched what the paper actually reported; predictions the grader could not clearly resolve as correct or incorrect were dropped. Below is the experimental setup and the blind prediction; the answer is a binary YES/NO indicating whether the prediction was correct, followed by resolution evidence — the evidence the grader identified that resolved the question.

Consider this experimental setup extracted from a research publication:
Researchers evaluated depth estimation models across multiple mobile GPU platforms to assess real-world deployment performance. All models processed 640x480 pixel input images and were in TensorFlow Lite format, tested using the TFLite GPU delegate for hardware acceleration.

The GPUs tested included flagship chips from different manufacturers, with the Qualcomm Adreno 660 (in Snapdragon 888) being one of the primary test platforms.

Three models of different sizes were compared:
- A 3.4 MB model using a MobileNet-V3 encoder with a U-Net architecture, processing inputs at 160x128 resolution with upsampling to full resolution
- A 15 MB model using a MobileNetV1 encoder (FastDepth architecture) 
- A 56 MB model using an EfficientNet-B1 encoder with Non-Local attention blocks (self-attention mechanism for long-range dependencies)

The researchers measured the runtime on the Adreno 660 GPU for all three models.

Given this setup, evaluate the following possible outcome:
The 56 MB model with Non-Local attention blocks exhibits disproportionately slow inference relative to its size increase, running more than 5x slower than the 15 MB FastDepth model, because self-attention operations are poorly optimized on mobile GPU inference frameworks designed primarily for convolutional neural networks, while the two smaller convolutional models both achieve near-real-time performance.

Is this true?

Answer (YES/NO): NO